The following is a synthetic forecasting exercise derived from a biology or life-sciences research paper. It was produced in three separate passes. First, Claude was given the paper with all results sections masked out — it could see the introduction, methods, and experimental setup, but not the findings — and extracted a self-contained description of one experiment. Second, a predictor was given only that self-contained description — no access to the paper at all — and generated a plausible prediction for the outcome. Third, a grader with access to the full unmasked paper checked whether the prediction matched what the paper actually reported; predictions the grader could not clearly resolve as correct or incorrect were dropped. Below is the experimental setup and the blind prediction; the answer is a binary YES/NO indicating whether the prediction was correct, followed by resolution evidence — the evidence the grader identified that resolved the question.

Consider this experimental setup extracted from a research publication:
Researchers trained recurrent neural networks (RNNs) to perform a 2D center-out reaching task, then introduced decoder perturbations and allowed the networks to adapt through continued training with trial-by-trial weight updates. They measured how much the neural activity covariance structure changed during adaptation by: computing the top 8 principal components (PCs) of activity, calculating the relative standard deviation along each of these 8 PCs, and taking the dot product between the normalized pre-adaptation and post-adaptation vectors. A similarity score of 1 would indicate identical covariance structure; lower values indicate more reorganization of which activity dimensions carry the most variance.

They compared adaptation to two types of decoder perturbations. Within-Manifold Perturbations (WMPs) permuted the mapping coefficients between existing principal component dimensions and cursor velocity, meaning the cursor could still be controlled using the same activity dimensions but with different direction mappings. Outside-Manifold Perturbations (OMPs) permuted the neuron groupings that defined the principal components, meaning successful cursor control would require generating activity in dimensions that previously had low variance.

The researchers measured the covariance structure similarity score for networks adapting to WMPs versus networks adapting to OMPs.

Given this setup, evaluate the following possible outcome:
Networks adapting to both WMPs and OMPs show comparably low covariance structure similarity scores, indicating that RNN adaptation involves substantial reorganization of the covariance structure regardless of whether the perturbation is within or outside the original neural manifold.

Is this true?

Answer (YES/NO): NO